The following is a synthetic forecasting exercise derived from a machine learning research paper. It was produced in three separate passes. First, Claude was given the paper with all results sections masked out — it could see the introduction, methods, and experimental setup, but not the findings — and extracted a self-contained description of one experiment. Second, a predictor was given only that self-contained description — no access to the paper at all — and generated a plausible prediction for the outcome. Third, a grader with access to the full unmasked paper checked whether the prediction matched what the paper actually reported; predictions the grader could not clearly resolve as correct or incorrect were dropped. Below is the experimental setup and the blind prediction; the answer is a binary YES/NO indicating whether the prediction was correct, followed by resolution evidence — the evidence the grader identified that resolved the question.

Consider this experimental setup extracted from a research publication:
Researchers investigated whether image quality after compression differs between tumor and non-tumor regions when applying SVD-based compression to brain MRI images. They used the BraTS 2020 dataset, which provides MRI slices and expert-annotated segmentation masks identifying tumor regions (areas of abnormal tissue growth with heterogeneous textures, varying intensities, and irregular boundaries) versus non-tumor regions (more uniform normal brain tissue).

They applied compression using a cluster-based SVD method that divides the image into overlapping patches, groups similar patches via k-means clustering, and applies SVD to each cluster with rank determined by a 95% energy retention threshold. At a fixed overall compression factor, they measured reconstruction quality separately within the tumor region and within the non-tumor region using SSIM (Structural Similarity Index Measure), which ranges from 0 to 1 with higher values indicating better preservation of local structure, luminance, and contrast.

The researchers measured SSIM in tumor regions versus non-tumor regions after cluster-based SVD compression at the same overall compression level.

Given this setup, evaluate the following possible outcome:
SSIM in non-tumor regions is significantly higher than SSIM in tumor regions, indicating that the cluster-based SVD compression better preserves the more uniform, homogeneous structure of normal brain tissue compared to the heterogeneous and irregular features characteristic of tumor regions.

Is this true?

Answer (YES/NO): NO